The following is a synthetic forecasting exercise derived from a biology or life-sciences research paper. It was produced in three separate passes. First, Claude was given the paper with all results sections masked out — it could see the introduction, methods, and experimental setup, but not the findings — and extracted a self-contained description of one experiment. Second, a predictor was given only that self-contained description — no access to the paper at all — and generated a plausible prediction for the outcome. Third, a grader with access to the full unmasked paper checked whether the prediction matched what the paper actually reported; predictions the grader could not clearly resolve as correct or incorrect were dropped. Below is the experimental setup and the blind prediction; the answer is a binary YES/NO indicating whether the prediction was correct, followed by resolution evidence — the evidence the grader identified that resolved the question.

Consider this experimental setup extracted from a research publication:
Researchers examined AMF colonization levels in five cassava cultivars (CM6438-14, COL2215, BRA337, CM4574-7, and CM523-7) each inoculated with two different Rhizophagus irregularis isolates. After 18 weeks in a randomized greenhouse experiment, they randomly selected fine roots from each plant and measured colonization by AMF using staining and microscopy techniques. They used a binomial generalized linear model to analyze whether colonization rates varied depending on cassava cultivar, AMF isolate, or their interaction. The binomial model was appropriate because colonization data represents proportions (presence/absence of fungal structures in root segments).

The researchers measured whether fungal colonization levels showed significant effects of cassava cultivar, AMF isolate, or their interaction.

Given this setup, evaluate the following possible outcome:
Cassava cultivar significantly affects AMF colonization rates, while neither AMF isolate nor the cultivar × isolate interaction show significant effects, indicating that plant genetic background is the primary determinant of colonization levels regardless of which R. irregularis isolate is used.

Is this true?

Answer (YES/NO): YES